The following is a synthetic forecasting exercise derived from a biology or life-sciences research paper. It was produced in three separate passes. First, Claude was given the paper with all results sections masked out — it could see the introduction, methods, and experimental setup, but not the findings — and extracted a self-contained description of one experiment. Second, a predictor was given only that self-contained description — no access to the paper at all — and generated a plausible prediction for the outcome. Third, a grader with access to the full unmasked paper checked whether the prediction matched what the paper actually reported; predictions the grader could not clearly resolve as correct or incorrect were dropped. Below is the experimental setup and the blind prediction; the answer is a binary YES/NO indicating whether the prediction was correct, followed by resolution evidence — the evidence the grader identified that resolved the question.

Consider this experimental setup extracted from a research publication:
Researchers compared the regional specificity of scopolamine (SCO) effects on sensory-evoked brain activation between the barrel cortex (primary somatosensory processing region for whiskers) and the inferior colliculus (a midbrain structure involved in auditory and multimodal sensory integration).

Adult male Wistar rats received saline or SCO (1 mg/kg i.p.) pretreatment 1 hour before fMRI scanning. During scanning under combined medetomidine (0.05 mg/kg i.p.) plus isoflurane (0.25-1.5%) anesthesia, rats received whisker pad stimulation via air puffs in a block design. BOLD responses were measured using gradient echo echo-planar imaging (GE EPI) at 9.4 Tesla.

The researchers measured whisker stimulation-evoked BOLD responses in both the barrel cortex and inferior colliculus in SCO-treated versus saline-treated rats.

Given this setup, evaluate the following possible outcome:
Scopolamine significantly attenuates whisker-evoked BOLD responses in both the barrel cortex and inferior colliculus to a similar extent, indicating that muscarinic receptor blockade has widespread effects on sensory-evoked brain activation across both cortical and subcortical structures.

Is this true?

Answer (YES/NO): NO